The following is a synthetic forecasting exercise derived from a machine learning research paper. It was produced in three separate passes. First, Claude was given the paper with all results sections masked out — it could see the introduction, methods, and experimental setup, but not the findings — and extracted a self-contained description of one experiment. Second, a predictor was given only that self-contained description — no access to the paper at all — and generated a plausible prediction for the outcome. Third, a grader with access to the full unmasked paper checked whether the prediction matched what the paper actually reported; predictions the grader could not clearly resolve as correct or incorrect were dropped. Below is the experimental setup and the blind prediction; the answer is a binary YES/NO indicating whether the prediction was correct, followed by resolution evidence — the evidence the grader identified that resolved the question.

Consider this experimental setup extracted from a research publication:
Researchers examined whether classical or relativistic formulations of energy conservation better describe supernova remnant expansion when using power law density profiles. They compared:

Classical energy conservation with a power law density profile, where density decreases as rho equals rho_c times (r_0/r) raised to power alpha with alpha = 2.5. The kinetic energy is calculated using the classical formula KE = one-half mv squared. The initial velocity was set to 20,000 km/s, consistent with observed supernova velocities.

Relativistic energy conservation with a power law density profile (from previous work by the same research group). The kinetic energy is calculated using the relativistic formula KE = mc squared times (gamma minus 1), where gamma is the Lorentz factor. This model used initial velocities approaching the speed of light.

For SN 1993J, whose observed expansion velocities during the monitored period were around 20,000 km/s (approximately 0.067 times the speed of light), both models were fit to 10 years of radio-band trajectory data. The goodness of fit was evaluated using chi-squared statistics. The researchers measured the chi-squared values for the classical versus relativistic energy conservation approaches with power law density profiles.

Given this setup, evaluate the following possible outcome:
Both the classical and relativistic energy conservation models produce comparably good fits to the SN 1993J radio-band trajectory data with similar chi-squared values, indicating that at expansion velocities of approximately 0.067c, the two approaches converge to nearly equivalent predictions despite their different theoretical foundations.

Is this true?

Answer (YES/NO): NO